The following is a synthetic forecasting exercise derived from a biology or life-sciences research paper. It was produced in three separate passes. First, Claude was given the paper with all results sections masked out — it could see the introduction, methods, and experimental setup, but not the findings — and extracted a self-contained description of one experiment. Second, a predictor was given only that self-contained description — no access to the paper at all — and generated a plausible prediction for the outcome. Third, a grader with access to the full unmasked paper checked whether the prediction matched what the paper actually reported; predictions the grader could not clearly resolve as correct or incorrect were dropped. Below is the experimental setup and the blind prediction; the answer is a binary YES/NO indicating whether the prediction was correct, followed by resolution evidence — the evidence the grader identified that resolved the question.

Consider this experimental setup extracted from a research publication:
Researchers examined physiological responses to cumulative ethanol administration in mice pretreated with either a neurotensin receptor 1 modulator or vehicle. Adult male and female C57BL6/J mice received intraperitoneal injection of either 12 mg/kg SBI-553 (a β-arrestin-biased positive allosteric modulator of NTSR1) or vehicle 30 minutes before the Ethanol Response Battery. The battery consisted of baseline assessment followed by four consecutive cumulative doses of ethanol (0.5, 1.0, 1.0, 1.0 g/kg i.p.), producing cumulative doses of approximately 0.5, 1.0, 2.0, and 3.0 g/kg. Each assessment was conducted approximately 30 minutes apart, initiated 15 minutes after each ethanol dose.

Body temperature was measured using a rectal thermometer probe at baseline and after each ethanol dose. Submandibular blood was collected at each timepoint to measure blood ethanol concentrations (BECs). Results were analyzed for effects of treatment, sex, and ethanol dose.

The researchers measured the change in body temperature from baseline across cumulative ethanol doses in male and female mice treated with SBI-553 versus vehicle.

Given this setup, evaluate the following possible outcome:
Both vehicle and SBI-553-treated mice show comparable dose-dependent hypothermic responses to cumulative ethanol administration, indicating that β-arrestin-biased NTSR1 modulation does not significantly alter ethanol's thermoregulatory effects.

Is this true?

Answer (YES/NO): NO